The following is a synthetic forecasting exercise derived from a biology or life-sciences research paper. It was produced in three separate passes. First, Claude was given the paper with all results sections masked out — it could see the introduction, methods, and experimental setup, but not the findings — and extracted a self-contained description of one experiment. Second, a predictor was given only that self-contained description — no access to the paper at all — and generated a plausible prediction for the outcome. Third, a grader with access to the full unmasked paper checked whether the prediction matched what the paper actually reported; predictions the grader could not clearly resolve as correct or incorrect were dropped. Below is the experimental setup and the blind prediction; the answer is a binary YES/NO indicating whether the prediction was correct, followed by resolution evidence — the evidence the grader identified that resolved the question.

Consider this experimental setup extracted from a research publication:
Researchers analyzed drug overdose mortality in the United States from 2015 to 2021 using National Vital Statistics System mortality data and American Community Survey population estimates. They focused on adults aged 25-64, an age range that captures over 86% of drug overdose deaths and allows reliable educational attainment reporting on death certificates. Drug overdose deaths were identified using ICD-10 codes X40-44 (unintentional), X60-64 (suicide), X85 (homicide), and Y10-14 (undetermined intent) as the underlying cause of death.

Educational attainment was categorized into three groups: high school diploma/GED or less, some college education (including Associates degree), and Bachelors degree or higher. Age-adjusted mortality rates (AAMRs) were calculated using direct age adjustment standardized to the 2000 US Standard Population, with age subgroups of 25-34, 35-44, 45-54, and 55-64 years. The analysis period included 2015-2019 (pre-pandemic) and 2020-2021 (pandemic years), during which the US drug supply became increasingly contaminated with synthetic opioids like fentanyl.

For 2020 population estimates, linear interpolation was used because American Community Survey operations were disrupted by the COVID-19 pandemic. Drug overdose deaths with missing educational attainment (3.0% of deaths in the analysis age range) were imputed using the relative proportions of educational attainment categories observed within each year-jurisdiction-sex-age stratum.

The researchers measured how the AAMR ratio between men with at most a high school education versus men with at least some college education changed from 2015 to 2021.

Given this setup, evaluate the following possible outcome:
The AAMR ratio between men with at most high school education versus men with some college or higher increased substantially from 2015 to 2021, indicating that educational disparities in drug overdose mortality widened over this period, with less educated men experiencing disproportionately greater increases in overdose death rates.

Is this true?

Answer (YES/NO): YES